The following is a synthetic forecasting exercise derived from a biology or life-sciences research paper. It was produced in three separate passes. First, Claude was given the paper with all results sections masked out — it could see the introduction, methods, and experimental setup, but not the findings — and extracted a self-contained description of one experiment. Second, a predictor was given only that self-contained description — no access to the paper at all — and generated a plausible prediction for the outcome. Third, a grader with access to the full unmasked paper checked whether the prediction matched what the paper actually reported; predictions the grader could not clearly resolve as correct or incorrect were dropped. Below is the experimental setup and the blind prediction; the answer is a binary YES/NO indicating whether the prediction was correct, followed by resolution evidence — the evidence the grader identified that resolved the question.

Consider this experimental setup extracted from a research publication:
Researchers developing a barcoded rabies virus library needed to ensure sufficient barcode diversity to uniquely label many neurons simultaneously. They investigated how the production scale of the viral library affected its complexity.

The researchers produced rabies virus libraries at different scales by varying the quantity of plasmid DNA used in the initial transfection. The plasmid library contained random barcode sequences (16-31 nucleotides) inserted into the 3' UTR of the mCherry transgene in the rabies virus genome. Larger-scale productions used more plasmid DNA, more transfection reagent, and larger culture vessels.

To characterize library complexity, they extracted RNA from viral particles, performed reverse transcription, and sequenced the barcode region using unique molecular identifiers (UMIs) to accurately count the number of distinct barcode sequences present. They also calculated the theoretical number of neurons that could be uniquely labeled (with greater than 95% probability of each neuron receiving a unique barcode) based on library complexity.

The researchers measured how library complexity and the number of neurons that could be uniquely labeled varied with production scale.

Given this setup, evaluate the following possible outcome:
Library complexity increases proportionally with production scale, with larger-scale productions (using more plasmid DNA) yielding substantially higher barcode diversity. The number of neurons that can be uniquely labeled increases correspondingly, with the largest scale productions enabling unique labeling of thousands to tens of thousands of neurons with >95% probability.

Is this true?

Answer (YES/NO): NO